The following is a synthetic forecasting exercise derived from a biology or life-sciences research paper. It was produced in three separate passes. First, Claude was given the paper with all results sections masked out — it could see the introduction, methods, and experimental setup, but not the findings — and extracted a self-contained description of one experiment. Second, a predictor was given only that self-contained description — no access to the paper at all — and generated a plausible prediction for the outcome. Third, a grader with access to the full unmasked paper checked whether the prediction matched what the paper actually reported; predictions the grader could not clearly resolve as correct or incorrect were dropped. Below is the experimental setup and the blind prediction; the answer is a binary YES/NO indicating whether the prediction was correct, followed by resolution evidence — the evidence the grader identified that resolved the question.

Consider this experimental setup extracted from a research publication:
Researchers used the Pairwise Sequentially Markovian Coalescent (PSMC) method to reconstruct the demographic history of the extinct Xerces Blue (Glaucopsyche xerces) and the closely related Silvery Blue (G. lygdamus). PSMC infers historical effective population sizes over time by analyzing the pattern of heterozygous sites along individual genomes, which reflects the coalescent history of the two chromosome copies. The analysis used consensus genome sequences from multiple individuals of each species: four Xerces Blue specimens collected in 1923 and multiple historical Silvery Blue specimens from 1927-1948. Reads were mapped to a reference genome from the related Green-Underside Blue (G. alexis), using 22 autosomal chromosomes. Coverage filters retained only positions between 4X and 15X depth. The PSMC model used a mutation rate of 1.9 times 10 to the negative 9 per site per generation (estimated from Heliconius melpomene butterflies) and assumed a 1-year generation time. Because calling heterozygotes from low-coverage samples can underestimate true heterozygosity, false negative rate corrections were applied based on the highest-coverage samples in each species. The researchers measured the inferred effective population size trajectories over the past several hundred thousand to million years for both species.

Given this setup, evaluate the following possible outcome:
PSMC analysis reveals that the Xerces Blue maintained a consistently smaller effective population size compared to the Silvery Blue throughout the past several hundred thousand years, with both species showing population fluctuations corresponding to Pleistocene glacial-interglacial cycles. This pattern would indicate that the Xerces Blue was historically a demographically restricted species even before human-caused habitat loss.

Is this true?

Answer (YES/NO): NO